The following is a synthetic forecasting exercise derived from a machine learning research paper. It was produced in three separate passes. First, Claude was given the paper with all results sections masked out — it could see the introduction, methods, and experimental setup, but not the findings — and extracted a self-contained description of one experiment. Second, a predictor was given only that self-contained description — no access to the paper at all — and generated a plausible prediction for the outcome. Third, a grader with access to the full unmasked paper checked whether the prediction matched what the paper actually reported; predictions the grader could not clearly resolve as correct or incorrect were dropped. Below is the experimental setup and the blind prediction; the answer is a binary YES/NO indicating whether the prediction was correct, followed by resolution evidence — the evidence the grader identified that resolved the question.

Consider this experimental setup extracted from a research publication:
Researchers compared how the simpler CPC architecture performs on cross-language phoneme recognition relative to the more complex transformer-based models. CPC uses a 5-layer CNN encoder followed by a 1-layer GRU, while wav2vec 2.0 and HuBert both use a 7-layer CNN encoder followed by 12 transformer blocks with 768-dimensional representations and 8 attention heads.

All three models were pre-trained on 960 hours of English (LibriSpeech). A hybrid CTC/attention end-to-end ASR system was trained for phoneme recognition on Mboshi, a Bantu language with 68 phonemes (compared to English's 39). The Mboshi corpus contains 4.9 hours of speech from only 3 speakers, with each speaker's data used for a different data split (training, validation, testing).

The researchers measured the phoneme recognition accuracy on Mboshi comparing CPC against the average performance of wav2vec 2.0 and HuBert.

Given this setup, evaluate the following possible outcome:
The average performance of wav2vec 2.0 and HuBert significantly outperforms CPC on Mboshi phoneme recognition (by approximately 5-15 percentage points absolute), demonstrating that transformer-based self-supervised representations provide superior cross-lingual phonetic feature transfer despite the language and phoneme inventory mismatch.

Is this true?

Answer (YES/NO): NO